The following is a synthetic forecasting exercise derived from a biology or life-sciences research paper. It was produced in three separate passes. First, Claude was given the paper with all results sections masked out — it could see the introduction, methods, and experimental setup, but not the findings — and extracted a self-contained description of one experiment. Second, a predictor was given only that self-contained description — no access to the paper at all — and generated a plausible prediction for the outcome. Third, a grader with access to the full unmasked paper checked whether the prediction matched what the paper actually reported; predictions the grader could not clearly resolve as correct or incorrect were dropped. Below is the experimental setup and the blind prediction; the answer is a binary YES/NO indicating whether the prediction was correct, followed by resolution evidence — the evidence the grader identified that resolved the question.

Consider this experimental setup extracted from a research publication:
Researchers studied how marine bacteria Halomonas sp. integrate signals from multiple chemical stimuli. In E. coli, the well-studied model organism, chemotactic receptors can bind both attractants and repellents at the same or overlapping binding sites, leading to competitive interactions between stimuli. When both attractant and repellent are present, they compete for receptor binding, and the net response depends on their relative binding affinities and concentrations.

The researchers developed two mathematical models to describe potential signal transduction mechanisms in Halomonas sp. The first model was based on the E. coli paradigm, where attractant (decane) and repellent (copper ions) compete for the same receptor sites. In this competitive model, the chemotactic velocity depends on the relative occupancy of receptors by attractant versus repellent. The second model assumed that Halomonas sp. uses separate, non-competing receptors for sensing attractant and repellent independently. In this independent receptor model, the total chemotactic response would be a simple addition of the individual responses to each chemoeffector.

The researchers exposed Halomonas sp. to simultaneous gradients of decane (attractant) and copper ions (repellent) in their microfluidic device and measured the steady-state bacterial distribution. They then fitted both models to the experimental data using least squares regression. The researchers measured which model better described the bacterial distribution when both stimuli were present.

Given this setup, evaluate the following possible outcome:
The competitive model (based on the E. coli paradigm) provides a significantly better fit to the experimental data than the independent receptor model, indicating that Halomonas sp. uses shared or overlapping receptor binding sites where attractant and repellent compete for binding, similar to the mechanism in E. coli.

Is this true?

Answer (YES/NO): NO